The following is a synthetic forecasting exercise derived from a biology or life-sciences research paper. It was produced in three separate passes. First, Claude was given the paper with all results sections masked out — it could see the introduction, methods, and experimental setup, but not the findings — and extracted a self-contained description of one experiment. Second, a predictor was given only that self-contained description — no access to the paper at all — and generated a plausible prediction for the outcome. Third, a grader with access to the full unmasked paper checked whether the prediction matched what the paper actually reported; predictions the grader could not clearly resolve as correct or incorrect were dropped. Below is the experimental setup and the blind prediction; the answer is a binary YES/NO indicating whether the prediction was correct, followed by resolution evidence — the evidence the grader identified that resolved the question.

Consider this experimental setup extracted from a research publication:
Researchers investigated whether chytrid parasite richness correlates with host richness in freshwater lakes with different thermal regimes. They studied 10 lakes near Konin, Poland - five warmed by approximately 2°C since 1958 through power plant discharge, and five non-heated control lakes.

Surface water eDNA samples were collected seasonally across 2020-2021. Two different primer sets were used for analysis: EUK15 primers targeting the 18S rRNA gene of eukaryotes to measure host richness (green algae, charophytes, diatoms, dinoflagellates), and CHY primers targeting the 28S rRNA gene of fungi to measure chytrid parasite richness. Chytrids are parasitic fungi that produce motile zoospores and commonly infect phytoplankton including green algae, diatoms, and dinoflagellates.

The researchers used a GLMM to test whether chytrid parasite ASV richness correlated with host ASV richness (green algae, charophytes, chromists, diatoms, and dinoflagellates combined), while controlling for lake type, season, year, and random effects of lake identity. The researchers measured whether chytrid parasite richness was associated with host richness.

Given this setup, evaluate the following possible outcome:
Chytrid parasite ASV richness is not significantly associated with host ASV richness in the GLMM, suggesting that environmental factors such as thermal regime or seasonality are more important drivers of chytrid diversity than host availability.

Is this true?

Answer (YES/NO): NO